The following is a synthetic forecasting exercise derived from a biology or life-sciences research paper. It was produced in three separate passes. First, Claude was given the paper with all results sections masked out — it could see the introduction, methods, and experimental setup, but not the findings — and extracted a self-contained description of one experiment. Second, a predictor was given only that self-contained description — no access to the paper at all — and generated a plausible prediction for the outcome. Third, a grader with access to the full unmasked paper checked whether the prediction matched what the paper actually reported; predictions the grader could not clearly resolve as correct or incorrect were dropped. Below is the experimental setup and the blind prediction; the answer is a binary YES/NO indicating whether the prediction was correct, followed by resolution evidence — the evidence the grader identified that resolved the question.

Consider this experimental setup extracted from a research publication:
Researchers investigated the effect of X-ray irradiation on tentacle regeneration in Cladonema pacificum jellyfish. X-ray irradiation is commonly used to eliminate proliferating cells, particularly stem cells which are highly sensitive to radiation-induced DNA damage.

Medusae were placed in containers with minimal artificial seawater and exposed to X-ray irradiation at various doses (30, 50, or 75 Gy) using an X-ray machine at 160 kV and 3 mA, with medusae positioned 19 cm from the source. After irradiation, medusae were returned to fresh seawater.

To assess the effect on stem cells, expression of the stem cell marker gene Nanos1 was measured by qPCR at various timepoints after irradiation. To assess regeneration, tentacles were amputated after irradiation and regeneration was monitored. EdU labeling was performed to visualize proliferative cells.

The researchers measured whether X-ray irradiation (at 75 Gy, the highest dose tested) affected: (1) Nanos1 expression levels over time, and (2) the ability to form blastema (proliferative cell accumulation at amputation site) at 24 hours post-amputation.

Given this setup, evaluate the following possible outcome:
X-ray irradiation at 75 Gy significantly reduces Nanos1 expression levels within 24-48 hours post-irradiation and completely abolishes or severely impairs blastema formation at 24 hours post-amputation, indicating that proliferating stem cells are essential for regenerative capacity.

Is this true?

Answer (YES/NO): NO